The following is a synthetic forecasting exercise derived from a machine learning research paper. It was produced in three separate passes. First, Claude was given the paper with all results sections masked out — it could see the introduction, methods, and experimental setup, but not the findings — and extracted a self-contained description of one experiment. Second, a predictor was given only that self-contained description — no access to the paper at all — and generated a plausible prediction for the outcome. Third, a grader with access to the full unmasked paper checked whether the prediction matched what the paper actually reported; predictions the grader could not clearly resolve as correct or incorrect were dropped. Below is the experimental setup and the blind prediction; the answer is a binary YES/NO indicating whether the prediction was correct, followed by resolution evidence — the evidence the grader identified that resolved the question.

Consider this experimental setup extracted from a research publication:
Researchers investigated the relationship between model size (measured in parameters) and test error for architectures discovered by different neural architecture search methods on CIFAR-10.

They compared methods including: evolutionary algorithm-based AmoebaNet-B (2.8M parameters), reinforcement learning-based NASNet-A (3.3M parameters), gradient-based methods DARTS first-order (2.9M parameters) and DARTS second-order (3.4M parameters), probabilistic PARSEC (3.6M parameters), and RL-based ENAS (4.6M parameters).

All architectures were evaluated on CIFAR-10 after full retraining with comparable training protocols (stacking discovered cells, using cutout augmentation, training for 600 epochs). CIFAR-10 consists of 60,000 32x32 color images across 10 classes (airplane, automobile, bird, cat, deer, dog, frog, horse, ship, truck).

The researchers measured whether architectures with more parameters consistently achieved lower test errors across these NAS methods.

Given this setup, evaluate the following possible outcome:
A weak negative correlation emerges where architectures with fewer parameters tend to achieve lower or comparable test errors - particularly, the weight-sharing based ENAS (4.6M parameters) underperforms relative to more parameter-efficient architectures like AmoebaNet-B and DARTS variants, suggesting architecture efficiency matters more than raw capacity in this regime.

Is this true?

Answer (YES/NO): NO